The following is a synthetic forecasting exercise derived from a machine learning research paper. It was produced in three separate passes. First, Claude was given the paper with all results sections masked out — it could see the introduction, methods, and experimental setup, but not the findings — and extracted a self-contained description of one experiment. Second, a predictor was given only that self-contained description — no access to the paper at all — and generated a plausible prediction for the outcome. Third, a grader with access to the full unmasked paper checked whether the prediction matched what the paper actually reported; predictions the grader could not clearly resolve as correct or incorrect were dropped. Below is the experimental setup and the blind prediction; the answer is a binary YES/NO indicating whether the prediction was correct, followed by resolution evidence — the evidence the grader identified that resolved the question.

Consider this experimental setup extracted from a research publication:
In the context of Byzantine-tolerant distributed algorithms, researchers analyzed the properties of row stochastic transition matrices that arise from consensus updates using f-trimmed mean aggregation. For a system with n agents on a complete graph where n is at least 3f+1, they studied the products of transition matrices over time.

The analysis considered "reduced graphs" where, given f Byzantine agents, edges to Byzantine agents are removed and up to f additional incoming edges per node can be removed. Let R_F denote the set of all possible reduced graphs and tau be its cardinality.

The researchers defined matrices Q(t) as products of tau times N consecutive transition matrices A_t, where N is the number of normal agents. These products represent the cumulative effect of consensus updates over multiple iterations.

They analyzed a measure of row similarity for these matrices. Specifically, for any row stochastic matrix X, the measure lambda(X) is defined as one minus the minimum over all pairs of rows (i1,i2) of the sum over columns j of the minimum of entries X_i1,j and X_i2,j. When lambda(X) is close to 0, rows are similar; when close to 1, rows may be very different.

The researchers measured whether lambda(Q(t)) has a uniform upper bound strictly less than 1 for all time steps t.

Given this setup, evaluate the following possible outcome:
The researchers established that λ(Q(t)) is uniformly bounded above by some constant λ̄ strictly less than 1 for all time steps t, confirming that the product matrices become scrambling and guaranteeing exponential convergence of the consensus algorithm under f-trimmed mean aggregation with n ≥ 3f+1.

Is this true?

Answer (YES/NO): YES